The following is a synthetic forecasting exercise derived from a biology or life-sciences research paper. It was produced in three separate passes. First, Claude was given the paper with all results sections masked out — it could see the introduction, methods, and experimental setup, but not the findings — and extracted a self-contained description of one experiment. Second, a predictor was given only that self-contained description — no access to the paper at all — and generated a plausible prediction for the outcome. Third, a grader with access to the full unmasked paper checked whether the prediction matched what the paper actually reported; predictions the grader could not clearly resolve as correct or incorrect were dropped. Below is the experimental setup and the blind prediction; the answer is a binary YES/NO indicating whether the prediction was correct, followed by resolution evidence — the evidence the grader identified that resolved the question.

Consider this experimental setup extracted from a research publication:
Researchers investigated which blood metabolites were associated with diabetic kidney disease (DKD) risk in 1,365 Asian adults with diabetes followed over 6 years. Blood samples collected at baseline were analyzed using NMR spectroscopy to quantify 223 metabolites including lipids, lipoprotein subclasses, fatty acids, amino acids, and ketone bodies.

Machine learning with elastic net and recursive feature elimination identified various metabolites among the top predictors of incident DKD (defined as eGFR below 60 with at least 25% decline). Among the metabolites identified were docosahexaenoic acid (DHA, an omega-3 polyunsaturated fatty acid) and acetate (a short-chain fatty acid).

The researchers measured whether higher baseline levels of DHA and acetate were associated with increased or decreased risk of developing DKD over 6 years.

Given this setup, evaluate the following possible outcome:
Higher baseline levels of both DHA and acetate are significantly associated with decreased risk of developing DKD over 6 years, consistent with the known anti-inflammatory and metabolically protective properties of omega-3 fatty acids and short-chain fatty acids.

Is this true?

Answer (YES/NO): YES